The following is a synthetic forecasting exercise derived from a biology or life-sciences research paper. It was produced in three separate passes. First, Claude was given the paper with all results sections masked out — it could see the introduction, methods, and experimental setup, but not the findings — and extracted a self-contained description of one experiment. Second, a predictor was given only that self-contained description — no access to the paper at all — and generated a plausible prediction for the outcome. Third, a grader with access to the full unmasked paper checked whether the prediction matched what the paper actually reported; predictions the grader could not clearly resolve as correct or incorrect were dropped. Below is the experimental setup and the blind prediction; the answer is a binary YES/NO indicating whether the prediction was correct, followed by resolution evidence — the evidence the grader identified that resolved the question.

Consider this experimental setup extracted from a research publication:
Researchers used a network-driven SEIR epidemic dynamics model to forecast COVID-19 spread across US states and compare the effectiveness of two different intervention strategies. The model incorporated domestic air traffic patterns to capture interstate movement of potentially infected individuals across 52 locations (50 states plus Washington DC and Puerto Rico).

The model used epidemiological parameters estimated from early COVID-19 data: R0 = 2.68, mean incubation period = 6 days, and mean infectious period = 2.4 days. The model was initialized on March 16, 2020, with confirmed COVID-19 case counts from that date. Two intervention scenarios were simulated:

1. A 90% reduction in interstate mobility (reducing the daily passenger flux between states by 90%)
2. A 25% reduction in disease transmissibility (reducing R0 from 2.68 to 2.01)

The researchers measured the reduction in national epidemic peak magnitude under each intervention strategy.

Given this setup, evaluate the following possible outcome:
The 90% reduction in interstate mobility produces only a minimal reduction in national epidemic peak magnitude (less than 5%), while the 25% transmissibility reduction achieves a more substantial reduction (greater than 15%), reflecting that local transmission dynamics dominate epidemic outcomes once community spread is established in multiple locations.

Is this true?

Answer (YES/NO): YES